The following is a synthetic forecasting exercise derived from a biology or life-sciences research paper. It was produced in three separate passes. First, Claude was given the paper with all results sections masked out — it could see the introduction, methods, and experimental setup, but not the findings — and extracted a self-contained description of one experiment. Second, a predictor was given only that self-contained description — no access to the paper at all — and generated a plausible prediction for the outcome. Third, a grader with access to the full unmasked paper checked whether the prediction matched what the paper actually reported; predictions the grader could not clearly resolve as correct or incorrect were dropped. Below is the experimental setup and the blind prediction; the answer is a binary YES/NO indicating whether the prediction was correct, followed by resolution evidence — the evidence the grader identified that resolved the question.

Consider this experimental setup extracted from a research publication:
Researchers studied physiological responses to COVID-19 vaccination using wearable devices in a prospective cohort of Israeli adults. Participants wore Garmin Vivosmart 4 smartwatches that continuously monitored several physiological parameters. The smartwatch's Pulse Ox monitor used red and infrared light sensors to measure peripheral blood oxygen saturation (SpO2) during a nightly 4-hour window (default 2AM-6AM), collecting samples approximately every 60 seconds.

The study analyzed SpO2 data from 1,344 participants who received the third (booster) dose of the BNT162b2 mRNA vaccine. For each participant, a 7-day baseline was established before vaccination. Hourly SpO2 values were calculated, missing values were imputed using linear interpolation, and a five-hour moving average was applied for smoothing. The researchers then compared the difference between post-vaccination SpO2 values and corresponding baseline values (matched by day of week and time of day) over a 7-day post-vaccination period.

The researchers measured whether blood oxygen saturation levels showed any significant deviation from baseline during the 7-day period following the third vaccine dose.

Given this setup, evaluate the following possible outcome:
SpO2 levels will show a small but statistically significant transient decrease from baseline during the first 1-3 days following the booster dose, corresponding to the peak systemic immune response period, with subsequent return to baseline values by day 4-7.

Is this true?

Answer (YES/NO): NO